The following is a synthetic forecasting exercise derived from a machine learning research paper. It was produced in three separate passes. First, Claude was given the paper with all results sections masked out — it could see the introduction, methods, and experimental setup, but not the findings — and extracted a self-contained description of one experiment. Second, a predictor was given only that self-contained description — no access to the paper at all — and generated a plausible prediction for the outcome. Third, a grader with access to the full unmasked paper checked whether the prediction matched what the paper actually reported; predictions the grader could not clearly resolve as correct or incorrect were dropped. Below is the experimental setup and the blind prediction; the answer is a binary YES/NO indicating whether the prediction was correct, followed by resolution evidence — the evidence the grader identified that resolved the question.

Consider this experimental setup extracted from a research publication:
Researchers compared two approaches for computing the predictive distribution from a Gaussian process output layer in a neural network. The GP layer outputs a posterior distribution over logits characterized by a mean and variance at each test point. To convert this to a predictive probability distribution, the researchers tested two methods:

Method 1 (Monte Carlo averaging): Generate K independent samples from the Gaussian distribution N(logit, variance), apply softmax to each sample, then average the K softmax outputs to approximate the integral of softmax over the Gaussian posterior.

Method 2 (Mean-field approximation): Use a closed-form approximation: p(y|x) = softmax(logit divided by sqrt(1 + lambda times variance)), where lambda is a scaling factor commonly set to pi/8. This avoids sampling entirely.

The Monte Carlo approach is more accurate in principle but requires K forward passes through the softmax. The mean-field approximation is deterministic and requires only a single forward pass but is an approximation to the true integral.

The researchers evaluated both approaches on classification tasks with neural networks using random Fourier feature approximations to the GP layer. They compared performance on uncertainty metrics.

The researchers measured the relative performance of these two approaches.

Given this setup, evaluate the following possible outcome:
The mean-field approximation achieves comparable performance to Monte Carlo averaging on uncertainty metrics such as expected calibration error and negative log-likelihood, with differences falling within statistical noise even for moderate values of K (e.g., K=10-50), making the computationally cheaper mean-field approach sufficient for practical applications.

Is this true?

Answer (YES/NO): YES